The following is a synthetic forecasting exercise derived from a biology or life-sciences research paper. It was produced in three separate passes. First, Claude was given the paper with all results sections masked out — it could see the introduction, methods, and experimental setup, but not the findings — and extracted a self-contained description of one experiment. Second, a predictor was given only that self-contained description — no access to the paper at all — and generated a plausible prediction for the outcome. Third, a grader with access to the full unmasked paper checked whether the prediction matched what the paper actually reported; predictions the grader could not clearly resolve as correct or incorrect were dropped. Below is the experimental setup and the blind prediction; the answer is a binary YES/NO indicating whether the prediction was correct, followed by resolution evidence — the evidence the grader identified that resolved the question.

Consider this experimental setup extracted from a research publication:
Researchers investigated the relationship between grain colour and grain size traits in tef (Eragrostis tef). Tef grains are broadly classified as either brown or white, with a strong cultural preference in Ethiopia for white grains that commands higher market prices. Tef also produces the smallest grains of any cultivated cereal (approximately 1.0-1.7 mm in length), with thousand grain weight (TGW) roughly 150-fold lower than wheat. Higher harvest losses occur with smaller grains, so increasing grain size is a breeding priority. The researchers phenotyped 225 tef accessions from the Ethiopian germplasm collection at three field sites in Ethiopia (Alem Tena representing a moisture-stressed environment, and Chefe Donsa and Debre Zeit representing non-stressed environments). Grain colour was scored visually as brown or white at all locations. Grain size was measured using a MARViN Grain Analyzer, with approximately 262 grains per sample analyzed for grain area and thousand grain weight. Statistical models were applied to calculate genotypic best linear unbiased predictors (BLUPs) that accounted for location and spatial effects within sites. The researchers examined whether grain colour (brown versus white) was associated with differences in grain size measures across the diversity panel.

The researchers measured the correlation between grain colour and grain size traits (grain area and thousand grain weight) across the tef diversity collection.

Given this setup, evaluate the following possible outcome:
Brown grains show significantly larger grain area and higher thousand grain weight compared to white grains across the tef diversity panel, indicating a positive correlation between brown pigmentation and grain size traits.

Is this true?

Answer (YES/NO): NO